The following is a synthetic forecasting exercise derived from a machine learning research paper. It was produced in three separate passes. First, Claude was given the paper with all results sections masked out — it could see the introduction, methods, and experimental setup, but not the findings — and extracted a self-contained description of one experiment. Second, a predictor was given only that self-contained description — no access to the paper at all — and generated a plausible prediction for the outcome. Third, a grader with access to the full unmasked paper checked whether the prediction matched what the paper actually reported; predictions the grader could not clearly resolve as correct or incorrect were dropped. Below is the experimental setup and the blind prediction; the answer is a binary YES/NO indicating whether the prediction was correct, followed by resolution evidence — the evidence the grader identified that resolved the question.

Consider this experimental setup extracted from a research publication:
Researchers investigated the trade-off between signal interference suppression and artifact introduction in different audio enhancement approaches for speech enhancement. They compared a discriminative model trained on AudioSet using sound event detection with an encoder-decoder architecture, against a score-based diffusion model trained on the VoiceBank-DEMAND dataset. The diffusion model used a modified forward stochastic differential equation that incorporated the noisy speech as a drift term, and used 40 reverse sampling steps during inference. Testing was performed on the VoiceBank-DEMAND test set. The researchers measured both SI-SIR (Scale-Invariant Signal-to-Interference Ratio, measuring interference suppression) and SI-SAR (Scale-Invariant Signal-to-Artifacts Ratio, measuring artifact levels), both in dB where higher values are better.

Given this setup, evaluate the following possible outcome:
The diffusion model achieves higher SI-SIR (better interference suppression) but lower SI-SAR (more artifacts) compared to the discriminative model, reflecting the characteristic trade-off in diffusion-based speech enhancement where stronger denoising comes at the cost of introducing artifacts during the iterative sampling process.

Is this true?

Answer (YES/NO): NO